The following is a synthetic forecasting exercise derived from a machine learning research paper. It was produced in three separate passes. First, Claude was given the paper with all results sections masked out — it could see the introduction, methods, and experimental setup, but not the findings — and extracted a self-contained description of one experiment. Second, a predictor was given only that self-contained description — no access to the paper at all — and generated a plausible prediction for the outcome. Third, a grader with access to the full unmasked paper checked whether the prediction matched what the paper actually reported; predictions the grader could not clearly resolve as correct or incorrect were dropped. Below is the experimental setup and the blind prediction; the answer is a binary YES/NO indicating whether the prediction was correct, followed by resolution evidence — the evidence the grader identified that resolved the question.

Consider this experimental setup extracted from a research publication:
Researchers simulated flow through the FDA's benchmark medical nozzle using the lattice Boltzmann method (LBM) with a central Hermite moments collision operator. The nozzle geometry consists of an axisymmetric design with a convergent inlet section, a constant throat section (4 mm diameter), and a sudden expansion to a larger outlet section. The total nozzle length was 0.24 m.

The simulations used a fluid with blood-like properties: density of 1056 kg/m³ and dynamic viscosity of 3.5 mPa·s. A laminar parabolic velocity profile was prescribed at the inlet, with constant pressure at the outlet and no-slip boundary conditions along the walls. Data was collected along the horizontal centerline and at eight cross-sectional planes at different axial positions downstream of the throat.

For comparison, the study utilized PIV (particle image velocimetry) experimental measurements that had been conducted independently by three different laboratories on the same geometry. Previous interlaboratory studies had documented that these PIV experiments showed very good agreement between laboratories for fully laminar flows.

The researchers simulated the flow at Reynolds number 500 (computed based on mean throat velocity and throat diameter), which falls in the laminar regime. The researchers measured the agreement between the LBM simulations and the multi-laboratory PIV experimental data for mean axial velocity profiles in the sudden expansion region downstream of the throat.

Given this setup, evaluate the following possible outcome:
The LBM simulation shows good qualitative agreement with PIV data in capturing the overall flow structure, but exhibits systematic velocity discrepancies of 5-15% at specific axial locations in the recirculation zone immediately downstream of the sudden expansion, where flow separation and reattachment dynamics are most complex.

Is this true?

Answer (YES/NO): NO